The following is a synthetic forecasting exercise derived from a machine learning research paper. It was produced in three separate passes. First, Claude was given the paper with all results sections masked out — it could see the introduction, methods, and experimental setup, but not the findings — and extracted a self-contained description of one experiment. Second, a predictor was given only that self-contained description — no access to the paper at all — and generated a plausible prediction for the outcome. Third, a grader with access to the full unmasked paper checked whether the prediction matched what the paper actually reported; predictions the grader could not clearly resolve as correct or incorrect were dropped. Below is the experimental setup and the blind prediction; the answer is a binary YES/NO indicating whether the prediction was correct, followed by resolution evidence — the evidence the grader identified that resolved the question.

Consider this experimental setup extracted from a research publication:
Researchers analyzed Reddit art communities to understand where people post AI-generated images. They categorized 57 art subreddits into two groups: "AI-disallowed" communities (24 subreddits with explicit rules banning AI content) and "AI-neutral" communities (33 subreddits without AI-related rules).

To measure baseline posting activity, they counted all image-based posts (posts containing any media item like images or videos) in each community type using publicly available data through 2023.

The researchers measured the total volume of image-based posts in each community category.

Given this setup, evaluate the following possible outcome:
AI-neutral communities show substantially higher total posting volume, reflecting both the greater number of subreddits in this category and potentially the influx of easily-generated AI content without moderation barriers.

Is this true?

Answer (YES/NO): NO